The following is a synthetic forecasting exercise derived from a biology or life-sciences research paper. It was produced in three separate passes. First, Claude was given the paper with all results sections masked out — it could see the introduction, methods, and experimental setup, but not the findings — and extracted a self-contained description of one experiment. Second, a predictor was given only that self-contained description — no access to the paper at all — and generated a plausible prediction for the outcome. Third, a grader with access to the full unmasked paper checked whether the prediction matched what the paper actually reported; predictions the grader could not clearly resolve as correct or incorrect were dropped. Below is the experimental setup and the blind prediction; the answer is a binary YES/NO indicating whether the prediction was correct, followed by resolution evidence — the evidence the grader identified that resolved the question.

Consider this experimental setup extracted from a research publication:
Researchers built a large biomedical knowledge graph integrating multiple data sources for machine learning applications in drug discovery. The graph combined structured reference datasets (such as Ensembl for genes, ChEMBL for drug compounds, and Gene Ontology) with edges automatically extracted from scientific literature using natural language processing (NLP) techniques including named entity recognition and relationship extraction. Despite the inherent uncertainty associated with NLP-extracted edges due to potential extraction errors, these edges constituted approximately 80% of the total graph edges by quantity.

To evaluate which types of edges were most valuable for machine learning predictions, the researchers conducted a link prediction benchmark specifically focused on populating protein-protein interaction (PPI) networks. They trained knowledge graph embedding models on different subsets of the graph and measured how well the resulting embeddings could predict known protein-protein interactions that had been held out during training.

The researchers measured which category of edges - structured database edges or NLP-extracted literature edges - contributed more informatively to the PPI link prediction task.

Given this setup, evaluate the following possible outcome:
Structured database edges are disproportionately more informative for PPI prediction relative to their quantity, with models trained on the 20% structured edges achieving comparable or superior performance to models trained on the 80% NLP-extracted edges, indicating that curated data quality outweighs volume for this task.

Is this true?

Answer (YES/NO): NO